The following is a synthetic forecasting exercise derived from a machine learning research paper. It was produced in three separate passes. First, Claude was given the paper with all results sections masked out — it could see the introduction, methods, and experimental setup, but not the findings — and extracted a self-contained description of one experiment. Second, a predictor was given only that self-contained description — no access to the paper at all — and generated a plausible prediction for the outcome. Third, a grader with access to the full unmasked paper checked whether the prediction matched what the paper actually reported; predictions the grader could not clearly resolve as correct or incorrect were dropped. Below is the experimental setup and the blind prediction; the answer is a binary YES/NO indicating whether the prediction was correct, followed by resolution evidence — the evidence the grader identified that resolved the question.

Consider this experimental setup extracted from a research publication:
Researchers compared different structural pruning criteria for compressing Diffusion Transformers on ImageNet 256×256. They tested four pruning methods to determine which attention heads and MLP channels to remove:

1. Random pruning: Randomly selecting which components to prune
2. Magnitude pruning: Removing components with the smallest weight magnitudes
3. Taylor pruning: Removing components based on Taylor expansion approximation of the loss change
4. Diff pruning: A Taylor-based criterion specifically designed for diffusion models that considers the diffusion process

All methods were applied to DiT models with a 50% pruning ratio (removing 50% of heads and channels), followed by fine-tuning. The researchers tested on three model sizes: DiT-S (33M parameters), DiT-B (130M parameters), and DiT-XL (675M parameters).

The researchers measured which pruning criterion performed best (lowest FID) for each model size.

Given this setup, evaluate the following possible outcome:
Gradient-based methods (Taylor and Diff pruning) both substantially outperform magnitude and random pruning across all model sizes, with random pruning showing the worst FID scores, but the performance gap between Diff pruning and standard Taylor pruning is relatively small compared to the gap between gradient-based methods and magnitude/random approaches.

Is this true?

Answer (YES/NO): NO